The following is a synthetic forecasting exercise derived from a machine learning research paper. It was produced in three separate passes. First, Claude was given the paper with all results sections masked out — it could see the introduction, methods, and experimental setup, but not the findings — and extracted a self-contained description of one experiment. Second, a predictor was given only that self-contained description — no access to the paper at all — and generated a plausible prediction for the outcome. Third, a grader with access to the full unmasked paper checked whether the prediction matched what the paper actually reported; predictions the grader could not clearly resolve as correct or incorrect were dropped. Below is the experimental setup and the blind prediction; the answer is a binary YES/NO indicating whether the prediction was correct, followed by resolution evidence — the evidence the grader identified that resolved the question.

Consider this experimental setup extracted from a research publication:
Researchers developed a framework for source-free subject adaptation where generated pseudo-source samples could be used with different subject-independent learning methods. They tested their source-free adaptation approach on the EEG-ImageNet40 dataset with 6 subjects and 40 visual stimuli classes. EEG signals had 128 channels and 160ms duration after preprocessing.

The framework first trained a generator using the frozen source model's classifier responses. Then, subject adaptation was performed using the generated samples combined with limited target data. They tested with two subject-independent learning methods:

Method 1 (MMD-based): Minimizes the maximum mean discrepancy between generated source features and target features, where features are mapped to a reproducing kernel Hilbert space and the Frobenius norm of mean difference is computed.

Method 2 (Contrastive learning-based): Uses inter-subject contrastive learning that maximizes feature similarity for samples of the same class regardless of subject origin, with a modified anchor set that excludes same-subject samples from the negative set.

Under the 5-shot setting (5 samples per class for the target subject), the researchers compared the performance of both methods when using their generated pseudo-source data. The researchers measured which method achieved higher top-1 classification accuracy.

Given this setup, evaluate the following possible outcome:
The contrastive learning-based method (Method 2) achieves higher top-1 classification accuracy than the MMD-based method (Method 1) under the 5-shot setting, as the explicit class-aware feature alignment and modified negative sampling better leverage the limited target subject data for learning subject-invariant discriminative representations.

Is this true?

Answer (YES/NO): YES